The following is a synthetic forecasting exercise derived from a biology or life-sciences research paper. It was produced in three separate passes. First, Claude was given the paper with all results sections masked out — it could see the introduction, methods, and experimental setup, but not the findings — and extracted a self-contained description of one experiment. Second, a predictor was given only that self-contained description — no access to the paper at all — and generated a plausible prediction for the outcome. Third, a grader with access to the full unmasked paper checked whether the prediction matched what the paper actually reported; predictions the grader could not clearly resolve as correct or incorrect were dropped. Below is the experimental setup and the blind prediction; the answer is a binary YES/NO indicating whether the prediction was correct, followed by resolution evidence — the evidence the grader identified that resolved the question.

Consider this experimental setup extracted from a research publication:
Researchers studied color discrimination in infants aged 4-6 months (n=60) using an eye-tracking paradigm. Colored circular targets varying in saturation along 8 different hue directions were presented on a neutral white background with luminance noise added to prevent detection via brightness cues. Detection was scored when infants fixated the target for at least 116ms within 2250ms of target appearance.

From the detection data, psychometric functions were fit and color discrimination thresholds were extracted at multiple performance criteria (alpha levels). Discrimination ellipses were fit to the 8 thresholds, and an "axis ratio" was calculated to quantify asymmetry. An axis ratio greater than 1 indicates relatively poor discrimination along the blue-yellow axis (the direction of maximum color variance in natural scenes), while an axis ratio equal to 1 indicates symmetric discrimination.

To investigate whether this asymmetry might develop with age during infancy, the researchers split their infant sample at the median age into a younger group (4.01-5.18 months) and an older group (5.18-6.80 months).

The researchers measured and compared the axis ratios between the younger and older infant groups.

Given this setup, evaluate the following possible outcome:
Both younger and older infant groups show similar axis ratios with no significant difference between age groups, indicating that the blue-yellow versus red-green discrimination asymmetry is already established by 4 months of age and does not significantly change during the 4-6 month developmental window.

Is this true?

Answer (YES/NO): YES